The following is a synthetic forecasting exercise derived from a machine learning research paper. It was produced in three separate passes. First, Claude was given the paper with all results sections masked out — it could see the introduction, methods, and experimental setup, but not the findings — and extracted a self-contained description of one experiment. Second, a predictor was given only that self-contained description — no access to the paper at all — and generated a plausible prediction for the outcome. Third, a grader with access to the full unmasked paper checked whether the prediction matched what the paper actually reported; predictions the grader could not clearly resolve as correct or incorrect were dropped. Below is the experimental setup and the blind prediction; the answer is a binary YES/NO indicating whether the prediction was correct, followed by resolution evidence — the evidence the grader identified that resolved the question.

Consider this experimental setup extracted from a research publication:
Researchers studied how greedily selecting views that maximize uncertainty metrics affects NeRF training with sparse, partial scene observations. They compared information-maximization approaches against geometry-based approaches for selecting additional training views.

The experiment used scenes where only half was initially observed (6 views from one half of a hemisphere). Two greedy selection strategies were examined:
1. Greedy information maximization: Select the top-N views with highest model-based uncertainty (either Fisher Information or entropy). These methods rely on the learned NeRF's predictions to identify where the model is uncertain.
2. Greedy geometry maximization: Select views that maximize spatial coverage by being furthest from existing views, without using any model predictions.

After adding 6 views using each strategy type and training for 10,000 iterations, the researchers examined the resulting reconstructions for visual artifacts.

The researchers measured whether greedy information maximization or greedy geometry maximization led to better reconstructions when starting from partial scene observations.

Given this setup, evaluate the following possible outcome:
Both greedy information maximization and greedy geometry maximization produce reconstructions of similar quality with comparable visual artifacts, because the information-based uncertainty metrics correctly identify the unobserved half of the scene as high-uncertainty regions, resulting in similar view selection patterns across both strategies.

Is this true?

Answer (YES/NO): NO